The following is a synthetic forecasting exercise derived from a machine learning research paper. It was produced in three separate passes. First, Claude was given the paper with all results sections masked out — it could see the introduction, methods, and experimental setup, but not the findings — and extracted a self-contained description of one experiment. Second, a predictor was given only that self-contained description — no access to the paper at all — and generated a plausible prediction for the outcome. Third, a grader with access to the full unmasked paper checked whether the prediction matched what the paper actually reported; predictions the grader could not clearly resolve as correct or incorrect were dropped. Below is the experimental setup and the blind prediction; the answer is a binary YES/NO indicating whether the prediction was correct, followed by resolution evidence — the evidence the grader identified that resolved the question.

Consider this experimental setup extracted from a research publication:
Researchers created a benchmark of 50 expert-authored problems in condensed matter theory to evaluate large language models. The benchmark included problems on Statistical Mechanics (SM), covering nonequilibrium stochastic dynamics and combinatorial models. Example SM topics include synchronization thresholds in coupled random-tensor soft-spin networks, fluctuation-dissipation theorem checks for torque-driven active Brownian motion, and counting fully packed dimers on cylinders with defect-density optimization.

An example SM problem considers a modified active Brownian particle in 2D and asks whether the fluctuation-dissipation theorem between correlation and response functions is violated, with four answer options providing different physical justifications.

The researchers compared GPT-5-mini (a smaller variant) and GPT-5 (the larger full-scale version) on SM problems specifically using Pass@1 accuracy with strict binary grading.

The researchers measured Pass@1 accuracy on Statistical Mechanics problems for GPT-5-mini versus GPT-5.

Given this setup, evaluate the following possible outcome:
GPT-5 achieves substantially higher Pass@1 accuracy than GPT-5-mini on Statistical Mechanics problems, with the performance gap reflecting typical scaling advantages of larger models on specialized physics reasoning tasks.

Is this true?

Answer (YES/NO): NO